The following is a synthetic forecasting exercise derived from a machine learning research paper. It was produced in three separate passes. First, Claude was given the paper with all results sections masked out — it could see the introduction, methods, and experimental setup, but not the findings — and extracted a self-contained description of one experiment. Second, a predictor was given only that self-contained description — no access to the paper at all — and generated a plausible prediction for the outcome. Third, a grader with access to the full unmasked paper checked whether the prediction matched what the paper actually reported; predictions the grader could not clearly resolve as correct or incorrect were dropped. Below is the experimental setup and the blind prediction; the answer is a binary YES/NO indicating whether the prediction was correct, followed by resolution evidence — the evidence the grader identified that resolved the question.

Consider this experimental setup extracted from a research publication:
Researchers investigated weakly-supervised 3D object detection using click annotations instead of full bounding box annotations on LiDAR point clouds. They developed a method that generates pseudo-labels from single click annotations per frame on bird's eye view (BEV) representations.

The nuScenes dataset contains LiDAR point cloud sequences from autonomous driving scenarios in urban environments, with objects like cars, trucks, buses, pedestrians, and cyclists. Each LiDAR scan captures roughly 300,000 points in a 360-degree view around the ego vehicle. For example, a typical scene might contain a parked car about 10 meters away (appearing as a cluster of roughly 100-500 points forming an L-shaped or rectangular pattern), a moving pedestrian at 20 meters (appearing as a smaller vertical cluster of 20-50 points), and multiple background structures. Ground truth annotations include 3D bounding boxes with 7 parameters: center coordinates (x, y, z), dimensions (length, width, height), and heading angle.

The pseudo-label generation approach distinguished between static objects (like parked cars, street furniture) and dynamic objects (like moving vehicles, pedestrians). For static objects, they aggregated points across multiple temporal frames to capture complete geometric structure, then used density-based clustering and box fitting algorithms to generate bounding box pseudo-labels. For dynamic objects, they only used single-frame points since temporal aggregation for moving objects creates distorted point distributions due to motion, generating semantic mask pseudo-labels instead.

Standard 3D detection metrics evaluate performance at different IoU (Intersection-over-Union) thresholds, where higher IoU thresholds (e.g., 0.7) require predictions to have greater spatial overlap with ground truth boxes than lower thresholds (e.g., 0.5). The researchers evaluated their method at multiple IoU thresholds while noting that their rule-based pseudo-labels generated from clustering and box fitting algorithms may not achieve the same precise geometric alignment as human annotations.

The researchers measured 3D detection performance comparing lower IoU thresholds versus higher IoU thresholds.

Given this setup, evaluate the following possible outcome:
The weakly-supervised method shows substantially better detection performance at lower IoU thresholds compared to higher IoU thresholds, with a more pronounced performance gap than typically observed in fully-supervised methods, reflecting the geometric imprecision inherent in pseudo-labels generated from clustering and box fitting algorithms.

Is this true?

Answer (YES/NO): YES